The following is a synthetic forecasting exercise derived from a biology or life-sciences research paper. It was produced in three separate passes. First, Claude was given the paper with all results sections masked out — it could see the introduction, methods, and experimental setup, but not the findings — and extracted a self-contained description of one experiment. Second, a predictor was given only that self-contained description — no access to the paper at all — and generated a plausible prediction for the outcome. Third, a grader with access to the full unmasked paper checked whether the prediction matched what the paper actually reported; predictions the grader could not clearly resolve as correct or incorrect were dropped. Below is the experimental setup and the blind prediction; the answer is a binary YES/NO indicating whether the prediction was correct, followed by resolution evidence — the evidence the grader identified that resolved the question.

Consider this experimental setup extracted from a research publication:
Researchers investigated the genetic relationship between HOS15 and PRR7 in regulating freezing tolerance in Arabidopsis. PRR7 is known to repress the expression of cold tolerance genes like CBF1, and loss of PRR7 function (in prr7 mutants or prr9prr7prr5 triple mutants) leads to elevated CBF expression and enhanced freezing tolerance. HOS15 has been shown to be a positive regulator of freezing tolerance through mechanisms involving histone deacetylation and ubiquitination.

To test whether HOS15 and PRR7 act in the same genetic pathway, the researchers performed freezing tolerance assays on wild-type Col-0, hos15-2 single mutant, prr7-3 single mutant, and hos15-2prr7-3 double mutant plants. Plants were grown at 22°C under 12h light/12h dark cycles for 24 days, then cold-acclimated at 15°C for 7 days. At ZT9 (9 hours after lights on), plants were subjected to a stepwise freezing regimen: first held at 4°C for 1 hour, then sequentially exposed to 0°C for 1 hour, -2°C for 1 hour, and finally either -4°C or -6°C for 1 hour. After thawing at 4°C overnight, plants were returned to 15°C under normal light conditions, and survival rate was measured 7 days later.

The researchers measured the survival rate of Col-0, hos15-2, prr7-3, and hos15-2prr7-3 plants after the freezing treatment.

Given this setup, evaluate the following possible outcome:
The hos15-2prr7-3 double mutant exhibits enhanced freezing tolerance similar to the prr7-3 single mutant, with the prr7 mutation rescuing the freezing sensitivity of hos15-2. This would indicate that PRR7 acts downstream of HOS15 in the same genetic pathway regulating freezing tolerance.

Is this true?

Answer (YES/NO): YES